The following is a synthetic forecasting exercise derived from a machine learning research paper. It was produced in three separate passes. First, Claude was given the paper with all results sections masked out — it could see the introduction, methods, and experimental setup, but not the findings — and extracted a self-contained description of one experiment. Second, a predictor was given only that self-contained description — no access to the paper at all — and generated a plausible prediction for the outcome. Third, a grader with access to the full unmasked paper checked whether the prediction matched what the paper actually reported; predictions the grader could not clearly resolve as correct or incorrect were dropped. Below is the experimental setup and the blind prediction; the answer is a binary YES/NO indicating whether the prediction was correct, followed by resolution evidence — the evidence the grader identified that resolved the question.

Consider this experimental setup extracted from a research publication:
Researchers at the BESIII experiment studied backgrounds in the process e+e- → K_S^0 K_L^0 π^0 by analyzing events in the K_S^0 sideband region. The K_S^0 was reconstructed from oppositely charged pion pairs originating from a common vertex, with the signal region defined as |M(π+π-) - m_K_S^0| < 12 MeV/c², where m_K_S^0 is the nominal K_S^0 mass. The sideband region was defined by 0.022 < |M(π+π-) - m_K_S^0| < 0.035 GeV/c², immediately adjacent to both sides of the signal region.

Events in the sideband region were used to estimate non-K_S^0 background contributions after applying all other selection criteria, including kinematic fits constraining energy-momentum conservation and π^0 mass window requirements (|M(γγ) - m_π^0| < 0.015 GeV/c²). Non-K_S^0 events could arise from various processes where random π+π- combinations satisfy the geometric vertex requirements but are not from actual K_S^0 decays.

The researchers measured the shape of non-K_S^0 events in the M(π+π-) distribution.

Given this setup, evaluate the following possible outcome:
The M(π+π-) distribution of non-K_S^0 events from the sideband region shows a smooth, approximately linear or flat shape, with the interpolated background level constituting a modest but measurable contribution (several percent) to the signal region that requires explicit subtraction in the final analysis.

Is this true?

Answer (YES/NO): YES